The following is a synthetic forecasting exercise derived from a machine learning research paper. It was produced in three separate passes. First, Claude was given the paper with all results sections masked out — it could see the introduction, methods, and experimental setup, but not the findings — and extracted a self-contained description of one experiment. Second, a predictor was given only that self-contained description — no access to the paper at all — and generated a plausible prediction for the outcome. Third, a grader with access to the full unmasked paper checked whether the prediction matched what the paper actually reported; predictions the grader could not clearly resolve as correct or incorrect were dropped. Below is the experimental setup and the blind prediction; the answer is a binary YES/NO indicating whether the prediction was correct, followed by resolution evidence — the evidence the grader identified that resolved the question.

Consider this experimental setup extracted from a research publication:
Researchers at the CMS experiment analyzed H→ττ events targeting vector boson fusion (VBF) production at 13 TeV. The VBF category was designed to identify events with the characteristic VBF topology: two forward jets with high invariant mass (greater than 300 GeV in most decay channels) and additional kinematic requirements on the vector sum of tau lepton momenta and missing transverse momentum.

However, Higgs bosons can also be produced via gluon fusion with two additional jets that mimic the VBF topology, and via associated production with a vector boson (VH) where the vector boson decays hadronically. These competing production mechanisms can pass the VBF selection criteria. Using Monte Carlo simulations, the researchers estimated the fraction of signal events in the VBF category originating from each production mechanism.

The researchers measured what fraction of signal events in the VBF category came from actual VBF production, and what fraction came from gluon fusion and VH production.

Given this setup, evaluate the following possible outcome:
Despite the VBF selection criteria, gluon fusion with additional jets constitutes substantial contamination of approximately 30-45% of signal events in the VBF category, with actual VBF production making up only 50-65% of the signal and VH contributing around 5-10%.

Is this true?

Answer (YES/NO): NO